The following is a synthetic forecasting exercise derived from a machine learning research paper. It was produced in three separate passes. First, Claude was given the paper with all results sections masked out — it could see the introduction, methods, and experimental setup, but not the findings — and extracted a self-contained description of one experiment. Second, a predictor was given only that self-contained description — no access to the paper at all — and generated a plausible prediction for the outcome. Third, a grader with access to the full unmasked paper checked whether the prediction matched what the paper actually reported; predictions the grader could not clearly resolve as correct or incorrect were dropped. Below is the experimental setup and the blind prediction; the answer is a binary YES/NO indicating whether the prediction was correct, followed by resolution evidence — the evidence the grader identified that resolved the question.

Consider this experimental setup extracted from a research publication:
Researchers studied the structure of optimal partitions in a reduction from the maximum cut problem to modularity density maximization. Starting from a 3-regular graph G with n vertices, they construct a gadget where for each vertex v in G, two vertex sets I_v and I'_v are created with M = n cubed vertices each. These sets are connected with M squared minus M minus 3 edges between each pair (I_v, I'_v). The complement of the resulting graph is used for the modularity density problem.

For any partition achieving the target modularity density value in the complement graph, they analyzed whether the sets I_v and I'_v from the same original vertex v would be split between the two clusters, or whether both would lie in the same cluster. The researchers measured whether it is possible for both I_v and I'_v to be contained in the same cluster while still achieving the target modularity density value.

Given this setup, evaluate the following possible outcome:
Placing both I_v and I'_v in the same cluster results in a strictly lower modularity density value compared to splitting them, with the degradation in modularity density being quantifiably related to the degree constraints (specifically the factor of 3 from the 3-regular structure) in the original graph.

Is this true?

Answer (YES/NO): NO